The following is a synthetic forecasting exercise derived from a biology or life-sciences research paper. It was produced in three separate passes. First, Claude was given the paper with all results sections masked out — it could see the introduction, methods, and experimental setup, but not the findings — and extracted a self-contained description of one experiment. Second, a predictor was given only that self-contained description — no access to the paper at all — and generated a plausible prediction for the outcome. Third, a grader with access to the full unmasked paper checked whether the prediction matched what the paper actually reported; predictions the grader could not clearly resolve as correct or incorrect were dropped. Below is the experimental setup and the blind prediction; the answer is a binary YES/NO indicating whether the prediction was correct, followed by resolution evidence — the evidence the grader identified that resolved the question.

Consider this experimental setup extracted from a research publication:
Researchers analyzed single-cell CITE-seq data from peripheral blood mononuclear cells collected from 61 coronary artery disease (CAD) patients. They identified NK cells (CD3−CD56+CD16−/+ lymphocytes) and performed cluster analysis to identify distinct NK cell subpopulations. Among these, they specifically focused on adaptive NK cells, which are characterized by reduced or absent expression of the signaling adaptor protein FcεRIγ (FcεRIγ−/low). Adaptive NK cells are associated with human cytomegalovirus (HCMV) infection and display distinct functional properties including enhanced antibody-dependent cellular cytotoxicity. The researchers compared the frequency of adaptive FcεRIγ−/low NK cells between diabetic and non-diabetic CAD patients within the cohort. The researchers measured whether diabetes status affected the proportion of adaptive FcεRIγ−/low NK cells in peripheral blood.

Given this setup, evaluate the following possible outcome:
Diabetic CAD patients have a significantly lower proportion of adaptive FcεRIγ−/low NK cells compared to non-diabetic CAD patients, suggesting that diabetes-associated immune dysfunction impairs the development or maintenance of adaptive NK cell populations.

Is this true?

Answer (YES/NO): YES